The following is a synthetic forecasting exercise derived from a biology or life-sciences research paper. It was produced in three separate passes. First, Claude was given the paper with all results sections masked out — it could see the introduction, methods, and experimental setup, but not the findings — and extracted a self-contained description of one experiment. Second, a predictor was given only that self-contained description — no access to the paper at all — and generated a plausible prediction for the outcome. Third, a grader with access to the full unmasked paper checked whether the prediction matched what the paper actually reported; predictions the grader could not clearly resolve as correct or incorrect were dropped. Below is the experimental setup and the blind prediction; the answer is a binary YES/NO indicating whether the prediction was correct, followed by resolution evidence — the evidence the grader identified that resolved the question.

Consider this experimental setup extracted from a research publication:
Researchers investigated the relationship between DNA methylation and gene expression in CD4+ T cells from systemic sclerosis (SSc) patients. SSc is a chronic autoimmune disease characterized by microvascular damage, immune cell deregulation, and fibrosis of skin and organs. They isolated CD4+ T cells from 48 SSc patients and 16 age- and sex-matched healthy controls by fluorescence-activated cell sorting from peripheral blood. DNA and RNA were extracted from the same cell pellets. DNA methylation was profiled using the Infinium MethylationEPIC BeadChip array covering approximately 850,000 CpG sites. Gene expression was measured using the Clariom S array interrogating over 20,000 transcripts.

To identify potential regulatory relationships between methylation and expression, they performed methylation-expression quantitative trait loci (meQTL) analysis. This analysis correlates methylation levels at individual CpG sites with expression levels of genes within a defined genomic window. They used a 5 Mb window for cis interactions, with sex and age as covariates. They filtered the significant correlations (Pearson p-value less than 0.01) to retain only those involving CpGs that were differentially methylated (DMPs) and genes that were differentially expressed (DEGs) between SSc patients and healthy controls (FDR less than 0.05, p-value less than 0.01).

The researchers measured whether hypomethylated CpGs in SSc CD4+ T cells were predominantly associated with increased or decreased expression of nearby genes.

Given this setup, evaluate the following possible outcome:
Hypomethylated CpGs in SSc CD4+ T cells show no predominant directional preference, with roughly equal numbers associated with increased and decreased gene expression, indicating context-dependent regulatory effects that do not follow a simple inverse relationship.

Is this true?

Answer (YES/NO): NO